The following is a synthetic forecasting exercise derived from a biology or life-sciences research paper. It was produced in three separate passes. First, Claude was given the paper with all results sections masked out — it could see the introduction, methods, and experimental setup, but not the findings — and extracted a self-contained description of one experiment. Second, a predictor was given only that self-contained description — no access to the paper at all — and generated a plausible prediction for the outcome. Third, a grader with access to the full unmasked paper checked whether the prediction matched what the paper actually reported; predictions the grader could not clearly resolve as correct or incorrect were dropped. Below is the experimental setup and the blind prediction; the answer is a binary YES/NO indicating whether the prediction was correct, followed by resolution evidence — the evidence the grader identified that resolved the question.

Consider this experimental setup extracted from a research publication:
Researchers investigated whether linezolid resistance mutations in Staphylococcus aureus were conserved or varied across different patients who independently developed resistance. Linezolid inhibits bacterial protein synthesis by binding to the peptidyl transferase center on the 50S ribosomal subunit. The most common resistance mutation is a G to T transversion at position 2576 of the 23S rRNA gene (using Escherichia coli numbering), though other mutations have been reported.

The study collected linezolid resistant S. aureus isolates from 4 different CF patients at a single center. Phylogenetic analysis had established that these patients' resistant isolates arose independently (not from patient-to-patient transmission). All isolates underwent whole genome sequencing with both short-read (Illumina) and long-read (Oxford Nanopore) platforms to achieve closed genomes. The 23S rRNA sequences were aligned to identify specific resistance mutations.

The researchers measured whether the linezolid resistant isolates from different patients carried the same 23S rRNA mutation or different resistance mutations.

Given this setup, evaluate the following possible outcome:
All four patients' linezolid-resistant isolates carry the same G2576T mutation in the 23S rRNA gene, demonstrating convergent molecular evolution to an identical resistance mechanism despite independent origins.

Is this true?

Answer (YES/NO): NO